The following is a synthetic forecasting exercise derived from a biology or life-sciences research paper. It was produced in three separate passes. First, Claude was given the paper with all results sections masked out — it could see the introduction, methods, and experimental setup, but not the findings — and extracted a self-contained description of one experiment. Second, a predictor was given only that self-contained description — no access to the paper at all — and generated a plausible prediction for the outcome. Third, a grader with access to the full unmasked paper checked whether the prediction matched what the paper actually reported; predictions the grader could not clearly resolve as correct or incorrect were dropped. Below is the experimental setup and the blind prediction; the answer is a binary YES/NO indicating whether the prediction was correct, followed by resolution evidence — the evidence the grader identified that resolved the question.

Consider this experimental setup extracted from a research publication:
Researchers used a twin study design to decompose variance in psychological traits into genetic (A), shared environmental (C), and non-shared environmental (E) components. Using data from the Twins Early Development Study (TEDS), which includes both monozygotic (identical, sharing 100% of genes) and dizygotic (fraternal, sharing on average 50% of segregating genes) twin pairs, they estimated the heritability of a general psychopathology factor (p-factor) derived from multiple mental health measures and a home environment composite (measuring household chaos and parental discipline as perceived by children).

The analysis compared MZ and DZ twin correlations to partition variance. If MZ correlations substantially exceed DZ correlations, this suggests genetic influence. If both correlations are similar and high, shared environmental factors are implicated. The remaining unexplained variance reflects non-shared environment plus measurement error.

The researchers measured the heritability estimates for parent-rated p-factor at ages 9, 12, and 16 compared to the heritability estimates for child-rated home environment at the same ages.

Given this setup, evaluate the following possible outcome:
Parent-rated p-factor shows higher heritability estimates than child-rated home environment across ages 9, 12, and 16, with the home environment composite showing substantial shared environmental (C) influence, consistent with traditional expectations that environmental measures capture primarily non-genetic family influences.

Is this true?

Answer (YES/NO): YES